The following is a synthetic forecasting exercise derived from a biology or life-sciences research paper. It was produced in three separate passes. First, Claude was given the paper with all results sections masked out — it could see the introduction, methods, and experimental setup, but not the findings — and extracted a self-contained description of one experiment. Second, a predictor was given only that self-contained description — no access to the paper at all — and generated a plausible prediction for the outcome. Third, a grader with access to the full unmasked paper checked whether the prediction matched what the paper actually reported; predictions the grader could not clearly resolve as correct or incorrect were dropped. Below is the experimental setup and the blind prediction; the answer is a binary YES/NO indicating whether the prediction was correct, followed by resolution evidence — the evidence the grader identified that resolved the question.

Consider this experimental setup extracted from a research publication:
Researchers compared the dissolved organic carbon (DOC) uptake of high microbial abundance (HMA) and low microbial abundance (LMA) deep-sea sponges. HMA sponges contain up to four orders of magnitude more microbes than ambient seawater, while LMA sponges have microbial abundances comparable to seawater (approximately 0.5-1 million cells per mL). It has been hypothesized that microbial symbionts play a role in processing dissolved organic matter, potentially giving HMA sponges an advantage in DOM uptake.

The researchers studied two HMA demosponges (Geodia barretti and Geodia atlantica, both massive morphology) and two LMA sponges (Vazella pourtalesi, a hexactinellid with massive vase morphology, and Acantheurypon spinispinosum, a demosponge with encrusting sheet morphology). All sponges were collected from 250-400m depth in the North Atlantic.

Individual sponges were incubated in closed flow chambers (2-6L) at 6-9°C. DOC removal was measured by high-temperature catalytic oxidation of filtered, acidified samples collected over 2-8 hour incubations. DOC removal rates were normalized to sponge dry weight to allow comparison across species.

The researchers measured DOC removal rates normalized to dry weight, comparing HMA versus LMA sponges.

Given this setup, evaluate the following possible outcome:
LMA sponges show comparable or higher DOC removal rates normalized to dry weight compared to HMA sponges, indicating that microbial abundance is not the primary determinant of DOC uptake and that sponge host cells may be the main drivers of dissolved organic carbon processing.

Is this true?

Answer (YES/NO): NO